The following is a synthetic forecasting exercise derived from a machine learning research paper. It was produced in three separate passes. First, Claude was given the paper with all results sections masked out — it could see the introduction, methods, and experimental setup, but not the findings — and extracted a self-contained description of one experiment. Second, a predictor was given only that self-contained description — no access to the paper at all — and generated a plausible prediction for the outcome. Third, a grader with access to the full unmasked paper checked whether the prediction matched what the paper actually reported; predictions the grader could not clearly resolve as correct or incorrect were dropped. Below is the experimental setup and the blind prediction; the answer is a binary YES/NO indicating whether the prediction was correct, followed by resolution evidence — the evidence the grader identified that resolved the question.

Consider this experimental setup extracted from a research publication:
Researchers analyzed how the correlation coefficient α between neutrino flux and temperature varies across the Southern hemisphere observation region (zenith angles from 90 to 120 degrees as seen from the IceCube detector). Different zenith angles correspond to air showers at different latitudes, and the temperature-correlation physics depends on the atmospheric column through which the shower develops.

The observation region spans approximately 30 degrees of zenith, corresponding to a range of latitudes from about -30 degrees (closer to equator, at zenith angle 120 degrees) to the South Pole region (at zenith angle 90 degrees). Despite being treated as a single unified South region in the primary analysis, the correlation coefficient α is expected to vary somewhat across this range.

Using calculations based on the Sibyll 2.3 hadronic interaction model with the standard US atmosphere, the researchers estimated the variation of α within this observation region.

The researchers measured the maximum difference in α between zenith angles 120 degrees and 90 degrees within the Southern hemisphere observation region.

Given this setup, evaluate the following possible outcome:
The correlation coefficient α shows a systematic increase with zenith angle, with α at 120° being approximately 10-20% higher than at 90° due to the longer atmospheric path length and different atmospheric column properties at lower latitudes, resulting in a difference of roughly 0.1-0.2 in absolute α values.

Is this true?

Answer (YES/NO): NO